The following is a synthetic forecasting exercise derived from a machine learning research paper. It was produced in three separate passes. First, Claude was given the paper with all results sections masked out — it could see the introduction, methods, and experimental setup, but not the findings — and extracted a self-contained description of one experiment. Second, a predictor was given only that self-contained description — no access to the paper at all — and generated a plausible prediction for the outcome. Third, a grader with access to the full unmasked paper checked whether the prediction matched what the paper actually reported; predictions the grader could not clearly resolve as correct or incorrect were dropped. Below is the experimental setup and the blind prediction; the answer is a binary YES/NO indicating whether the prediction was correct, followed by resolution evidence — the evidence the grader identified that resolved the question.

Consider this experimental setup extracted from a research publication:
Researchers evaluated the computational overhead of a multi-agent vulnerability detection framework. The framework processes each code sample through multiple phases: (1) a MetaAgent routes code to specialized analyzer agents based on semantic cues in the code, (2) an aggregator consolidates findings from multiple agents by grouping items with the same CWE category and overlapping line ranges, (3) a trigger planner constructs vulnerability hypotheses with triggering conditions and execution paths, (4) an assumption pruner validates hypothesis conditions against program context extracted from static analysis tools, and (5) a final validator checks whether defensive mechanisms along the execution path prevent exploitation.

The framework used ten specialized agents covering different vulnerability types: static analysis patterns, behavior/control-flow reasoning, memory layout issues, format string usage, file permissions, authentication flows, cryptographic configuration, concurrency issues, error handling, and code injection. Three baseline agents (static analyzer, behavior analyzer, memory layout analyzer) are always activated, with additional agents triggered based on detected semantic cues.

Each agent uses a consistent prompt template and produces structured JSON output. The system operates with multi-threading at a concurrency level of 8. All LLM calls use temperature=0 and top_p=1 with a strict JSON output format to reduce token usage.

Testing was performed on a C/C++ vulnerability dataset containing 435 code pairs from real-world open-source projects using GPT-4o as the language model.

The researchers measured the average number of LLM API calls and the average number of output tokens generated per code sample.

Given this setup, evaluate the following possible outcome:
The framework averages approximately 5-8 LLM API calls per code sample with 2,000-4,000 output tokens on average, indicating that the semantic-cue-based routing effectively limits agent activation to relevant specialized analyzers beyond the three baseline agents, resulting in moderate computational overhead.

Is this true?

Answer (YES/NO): NO